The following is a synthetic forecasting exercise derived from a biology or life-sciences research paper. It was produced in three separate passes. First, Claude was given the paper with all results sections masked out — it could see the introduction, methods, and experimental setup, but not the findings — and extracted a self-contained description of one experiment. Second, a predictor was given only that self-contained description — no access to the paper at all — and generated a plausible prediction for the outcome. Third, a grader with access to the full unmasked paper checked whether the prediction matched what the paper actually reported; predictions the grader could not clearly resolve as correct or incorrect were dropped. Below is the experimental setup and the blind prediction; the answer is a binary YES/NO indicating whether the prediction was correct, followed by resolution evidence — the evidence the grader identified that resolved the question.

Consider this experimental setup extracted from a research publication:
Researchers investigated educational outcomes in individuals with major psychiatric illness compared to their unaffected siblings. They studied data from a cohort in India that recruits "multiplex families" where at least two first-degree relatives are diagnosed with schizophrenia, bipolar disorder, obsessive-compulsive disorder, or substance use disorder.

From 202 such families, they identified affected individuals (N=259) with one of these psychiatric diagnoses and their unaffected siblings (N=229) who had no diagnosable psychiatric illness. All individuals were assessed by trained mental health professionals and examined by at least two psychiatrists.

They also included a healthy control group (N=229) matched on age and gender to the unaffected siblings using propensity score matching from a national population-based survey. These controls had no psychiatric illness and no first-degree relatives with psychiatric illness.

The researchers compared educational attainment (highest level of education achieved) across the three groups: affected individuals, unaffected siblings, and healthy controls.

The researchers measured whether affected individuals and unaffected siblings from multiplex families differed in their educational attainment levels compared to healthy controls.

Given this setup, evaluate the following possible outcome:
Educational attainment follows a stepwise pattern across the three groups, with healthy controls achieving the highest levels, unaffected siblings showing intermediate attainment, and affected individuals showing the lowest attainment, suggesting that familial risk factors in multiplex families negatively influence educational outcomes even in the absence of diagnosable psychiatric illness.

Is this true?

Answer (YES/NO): YES